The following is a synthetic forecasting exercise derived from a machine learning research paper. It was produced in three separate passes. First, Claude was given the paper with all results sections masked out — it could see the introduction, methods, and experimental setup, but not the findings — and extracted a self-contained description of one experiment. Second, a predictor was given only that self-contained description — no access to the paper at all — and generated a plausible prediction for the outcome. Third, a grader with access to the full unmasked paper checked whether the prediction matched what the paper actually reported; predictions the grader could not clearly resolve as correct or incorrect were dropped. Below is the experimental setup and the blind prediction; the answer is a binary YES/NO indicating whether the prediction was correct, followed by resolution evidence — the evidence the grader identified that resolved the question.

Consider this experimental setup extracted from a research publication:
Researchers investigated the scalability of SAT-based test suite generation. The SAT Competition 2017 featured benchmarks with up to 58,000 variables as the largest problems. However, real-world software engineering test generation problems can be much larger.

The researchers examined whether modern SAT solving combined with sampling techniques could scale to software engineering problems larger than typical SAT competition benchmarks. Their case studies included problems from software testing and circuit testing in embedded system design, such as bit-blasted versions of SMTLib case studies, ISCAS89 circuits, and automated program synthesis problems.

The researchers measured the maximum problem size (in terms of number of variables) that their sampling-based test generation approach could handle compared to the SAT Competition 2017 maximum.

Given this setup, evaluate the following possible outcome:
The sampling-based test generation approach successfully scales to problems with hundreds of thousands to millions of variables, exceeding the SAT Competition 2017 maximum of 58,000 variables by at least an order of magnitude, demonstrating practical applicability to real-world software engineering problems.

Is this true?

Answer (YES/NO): NO